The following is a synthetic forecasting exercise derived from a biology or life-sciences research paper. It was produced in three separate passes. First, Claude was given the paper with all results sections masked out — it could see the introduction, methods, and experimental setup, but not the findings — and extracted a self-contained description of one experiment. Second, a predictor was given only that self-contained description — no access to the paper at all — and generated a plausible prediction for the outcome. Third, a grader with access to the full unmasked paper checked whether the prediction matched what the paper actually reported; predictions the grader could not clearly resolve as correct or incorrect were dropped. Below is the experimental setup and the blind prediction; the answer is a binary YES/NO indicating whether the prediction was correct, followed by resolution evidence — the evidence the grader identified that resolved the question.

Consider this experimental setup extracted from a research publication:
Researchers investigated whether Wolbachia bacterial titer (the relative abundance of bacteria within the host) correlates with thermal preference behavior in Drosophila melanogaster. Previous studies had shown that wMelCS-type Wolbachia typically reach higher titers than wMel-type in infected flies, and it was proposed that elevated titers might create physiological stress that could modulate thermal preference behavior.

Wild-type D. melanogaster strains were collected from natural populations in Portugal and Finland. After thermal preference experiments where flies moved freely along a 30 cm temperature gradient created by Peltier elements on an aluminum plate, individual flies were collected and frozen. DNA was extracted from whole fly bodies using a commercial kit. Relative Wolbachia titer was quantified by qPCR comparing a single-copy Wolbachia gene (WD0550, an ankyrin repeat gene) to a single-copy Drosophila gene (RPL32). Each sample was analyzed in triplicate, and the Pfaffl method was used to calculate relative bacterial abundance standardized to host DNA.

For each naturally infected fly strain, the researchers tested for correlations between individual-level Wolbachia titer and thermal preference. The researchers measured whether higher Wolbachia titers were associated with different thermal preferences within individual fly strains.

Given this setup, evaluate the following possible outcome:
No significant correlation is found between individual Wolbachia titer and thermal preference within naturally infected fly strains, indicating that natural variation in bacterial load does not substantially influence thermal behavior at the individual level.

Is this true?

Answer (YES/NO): NO